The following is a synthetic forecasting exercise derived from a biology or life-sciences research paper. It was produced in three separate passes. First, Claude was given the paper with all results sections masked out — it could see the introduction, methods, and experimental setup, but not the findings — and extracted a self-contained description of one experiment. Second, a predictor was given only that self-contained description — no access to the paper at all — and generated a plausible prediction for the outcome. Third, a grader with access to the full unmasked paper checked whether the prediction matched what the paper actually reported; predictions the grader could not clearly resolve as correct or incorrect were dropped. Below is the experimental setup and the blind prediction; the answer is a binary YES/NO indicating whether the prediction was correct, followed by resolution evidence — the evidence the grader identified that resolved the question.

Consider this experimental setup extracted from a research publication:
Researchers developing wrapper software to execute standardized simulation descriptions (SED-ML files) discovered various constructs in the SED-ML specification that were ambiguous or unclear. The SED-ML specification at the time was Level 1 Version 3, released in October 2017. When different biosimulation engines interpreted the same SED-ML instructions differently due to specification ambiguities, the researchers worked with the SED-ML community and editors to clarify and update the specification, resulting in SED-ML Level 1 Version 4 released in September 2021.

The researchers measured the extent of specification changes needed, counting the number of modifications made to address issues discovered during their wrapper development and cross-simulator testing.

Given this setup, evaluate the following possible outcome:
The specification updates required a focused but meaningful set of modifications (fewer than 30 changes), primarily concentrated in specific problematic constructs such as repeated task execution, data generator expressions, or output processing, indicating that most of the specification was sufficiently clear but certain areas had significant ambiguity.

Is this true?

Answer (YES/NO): NO